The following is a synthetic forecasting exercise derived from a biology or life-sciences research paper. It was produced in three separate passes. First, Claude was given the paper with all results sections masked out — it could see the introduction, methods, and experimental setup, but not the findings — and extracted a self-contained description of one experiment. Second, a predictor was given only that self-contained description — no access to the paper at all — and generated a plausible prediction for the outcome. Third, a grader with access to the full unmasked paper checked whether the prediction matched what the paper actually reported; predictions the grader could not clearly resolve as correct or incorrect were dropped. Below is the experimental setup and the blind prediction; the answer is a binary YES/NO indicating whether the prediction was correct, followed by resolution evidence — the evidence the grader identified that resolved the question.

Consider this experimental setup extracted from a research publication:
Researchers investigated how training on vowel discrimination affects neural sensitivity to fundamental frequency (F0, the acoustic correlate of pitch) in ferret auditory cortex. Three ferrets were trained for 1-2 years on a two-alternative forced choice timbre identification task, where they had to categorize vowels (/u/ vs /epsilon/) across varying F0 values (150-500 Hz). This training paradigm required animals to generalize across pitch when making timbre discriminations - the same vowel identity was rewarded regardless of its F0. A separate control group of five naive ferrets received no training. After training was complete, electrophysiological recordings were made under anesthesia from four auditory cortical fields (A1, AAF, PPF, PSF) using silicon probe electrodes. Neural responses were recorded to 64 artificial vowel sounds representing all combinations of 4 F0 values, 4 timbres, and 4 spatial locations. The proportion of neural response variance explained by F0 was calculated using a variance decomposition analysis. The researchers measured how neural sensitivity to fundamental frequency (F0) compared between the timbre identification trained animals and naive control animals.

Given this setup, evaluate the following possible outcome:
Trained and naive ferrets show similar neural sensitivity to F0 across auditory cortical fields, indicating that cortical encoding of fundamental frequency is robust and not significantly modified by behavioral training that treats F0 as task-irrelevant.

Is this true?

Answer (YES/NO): NO